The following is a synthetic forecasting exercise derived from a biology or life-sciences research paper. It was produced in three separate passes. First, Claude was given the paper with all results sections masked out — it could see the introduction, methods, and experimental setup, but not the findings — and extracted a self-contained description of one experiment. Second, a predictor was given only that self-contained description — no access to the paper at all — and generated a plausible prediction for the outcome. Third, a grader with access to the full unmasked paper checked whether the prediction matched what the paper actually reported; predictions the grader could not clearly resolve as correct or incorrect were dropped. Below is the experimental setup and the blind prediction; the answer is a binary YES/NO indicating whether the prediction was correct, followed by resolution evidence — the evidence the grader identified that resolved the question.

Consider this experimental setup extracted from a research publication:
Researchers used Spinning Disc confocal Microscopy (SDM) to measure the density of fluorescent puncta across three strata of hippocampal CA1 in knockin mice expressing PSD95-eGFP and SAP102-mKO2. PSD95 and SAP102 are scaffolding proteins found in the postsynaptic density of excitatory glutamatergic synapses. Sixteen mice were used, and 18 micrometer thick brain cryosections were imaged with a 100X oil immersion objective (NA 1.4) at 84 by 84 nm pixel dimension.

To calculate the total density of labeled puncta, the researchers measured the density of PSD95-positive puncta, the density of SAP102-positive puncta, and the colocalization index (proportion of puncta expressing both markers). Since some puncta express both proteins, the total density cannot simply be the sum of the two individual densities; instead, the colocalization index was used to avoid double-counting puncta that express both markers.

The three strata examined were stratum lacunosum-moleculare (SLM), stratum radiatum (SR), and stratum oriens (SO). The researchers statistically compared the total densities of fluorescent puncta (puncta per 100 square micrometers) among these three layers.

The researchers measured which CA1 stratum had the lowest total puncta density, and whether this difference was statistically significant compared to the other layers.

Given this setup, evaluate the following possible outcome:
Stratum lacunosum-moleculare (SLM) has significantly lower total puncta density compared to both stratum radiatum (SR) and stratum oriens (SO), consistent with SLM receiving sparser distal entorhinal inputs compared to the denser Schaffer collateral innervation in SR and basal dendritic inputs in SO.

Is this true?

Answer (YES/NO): YES